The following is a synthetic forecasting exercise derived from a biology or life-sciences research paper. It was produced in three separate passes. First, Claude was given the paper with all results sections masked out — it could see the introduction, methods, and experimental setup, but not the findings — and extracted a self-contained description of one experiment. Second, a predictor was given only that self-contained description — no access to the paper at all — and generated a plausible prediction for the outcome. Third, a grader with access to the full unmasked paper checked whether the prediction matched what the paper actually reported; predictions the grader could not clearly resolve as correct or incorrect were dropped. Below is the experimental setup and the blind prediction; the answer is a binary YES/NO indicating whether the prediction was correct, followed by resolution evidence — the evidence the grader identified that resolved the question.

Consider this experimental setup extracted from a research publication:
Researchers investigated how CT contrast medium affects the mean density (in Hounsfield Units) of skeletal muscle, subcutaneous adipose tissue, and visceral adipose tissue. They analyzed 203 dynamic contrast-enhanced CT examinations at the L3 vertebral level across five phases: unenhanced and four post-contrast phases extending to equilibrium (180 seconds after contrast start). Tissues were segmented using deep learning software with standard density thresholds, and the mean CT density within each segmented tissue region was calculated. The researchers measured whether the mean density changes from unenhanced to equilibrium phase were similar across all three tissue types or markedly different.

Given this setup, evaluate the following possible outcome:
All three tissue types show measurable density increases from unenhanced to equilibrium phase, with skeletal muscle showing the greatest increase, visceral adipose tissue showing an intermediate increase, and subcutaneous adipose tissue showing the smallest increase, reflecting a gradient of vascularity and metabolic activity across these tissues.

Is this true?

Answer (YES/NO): NO